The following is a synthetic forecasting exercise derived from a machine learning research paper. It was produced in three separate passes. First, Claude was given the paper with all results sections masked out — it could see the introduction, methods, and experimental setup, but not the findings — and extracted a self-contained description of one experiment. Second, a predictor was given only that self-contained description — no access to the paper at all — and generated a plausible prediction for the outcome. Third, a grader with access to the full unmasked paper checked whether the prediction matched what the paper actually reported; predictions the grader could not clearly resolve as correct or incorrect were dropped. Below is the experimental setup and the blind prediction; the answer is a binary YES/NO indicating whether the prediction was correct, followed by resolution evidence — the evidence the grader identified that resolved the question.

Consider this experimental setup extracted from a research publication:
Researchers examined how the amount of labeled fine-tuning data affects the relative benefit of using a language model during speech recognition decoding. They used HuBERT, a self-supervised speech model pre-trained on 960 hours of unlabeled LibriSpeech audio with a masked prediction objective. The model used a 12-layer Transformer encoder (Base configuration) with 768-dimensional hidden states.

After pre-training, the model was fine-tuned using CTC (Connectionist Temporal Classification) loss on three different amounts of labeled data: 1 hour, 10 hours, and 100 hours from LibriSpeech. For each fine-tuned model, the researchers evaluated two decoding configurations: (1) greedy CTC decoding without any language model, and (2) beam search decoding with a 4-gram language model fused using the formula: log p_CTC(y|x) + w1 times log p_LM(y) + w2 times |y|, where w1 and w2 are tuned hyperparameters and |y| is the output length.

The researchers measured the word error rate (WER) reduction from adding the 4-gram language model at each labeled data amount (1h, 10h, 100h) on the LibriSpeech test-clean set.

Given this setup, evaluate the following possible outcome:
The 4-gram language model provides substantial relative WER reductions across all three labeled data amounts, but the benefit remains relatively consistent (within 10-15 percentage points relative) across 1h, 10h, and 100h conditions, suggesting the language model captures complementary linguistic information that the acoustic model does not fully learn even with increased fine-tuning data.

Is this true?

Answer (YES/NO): NO